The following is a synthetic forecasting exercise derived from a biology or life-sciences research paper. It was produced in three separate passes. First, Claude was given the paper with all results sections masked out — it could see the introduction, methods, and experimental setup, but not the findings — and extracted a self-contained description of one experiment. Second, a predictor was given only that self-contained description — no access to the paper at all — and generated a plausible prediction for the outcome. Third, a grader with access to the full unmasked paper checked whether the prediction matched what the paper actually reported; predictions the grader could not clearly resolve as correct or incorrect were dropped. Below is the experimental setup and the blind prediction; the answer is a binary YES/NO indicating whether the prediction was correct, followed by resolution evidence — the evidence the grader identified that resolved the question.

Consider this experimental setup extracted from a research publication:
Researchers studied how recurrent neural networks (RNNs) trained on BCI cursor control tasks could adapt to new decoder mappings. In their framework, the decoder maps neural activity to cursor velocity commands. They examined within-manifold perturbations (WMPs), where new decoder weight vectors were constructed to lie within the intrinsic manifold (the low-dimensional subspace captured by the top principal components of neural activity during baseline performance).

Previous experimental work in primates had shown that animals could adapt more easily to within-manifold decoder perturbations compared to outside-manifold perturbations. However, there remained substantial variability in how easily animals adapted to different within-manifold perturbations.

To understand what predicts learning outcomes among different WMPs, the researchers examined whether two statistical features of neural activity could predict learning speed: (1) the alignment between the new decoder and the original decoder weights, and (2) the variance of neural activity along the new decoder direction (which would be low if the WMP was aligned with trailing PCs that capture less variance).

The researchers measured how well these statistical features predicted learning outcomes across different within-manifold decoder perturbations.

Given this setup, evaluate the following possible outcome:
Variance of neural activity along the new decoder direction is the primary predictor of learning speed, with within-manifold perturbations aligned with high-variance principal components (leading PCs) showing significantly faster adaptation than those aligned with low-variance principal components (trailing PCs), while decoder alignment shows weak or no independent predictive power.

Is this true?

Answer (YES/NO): NO